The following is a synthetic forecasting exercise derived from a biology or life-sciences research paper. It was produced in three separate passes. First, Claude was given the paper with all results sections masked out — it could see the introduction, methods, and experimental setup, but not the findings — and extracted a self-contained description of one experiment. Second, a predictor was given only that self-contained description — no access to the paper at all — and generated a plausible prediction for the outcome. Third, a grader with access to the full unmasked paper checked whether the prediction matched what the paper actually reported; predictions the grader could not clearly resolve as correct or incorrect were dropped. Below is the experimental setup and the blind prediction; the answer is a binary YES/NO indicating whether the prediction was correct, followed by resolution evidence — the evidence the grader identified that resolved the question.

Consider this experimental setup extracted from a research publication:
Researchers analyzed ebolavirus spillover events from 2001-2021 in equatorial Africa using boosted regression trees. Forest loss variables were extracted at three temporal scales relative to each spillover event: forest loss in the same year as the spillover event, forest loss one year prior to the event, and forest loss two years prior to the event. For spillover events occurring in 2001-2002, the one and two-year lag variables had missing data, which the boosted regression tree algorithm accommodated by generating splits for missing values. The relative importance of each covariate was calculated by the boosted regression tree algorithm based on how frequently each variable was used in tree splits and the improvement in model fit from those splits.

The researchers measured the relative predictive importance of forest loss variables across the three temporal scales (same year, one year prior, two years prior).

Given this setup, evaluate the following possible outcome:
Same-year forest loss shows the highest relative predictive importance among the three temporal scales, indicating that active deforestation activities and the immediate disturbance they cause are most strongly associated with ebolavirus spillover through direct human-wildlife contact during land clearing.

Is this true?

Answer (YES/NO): NO